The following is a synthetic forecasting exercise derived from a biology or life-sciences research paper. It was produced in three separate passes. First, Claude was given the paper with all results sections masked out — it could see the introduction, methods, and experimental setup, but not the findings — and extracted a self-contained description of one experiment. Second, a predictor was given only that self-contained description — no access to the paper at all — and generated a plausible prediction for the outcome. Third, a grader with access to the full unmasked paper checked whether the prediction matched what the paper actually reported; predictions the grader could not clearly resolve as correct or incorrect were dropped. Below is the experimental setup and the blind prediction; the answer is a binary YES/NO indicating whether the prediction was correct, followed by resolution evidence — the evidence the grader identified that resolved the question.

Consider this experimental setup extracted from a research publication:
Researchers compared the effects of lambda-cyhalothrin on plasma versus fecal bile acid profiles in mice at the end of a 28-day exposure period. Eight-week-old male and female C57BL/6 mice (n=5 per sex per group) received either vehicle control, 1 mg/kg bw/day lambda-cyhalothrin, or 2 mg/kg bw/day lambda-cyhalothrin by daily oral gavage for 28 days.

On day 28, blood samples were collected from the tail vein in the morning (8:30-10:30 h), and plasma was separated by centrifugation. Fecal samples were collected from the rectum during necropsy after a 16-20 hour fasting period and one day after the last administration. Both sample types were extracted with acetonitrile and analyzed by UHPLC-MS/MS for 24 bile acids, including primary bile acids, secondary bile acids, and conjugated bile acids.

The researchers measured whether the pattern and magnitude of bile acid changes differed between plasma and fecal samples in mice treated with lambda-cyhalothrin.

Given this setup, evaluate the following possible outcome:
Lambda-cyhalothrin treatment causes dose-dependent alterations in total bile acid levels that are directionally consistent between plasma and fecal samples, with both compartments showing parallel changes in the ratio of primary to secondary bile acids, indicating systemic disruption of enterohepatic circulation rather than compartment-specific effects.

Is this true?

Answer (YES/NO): NO